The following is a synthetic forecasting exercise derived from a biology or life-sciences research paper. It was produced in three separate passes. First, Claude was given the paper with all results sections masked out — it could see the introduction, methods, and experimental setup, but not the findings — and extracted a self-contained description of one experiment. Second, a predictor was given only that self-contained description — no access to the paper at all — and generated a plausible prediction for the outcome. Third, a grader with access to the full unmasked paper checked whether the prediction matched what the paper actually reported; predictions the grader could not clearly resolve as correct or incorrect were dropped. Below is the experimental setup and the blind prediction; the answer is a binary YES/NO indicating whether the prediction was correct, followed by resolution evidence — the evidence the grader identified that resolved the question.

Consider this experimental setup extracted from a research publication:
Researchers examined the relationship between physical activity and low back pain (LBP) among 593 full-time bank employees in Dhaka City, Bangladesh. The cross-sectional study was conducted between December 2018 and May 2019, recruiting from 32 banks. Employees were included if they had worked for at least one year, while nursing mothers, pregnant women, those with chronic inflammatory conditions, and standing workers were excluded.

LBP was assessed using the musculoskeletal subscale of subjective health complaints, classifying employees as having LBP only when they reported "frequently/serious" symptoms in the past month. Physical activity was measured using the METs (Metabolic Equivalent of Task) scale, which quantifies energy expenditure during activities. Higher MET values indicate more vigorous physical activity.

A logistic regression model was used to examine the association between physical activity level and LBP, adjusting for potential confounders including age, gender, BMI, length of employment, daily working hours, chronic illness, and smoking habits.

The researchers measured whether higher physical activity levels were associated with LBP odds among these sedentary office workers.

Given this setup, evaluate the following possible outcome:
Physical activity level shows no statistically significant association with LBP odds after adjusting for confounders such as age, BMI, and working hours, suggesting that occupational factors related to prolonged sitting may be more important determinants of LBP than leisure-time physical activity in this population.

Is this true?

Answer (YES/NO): YES